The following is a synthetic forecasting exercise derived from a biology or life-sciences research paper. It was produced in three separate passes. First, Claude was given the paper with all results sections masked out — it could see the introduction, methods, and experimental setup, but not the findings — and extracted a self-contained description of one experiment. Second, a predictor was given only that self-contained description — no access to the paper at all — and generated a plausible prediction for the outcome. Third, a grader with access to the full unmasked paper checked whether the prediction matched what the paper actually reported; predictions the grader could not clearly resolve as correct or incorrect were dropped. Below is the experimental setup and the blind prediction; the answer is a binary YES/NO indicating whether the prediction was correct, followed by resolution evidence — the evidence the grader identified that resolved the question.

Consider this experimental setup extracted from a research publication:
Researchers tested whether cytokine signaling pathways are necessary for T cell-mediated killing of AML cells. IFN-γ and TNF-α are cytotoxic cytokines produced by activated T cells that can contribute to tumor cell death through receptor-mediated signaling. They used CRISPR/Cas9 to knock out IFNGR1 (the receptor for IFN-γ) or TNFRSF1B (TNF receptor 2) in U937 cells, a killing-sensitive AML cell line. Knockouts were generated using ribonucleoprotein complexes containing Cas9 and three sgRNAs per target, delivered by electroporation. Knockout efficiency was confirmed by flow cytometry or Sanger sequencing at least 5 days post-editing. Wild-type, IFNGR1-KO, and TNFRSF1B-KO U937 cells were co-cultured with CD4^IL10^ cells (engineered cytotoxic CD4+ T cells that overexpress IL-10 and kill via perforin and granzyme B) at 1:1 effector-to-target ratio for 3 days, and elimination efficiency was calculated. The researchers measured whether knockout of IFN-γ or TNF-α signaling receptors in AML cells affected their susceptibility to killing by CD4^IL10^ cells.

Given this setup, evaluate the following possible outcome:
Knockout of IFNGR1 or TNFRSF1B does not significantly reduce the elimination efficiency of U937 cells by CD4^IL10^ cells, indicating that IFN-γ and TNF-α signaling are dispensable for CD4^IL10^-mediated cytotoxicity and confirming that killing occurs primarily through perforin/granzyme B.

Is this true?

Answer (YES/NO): YES